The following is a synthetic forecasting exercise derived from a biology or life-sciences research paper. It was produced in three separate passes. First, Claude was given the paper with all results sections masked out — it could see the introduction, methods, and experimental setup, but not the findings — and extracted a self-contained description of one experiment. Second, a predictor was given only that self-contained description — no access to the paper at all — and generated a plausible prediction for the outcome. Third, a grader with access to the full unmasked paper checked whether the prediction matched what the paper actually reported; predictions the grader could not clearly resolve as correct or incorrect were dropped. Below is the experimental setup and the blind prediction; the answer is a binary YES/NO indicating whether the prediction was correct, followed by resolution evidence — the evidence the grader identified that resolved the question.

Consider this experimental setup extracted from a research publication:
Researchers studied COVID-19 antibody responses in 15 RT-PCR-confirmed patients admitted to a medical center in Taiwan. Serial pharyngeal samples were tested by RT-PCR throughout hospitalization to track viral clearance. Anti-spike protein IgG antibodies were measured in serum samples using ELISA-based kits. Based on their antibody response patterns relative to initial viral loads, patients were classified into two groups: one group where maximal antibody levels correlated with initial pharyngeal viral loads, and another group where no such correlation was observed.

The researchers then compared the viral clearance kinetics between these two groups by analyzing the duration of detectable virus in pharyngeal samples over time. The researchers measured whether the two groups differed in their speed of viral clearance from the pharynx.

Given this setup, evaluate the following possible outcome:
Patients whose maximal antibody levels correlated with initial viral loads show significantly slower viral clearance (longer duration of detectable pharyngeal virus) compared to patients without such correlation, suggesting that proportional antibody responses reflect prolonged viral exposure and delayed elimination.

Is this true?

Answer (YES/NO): YES